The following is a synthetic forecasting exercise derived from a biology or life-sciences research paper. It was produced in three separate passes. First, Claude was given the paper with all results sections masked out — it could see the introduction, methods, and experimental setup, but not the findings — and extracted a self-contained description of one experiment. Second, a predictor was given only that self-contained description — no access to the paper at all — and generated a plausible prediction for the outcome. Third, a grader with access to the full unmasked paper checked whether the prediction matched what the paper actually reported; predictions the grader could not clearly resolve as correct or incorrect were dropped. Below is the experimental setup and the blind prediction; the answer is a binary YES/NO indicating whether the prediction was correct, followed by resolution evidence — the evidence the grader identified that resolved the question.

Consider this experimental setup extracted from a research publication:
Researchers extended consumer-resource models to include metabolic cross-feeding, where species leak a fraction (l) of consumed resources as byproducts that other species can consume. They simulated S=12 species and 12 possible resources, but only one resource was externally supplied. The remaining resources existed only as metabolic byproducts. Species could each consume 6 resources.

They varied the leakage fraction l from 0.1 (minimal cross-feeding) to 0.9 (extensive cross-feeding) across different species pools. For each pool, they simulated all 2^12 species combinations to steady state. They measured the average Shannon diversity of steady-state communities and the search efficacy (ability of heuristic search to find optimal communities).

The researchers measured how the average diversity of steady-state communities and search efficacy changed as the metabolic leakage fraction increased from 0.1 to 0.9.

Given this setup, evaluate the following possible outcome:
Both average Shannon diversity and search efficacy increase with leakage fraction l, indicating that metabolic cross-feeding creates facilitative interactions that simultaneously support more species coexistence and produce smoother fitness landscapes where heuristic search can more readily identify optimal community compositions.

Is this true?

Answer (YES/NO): NO